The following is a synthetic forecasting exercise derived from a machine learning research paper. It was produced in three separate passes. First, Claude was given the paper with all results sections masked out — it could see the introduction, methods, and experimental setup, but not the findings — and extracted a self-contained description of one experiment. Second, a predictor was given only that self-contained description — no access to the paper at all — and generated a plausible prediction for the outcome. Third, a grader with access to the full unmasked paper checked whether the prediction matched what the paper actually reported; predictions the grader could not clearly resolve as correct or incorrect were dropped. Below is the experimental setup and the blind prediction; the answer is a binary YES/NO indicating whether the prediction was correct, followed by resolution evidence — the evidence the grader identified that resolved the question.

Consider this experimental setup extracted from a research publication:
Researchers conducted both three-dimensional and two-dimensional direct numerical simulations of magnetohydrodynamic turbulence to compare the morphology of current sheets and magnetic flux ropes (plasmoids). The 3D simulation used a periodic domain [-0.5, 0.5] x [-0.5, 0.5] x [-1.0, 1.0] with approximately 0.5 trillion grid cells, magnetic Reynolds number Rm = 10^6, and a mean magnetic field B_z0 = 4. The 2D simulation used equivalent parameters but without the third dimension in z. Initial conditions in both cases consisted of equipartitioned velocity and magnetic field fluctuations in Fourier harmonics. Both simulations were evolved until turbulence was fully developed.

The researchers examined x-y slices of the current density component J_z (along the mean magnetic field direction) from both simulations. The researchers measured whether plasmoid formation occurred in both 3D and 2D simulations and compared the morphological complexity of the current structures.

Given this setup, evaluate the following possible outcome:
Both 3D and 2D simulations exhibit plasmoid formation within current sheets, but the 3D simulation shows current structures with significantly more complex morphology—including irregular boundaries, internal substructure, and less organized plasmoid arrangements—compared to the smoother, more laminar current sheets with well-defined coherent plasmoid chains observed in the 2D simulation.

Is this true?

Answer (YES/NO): YES